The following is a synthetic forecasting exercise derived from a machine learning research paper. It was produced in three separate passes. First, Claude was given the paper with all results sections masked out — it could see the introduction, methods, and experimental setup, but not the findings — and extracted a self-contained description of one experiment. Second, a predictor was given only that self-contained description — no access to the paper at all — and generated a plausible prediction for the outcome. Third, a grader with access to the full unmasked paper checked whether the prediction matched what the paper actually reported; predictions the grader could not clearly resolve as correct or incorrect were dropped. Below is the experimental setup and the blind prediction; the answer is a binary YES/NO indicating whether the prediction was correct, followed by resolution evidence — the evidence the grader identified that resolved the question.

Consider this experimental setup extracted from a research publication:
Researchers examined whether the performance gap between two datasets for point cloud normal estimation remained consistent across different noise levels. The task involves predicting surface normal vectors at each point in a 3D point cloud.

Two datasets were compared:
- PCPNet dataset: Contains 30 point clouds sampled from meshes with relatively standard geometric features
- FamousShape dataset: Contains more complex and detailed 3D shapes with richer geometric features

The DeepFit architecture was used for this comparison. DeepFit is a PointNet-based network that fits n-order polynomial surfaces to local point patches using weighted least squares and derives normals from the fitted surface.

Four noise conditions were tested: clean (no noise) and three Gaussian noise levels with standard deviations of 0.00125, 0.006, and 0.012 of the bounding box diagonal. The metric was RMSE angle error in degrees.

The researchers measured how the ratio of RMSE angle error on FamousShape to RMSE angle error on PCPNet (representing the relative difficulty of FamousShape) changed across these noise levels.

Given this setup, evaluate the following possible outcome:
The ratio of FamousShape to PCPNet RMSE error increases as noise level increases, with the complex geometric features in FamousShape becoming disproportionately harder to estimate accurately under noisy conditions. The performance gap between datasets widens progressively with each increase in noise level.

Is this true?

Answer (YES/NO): NO